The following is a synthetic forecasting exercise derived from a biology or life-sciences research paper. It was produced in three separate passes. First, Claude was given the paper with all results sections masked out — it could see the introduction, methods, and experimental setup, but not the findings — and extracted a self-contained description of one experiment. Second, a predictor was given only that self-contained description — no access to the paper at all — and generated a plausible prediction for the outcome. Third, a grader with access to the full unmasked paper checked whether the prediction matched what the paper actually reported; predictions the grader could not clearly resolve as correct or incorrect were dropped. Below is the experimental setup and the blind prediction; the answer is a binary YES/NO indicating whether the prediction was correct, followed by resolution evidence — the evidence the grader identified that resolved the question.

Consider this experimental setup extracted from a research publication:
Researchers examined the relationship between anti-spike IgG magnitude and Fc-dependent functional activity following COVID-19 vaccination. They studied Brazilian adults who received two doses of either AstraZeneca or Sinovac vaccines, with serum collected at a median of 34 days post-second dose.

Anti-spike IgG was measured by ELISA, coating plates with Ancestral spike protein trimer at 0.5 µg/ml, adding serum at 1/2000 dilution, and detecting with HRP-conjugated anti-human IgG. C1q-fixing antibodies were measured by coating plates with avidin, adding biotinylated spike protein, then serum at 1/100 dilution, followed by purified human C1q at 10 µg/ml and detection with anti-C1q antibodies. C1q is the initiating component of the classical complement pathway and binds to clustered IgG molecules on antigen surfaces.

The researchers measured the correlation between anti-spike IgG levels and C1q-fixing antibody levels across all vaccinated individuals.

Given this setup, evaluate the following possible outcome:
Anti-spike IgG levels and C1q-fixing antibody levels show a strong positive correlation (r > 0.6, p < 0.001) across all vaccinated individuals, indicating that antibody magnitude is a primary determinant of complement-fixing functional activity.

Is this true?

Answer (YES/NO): NO